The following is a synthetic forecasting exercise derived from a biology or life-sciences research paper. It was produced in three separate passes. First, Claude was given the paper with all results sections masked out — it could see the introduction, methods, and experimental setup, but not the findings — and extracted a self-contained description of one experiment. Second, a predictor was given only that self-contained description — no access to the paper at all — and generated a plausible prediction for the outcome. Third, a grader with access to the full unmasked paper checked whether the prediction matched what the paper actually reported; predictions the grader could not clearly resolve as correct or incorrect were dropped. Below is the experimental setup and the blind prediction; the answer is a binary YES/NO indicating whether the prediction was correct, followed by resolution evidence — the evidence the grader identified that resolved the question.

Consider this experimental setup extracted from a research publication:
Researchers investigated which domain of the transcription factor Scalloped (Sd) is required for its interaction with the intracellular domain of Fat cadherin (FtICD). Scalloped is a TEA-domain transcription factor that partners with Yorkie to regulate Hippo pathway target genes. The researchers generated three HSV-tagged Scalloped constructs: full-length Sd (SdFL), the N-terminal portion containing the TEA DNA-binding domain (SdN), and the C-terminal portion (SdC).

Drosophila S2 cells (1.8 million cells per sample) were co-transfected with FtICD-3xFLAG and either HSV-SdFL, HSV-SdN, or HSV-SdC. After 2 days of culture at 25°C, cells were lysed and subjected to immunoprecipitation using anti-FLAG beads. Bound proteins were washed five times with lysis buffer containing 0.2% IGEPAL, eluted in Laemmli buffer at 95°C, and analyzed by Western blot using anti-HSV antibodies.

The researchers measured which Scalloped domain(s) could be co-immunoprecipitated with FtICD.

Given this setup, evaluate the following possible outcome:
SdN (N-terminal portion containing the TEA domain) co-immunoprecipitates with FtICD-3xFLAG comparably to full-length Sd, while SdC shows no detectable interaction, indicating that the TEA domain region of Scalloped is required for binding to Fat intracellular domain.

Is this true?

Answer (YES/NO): NO